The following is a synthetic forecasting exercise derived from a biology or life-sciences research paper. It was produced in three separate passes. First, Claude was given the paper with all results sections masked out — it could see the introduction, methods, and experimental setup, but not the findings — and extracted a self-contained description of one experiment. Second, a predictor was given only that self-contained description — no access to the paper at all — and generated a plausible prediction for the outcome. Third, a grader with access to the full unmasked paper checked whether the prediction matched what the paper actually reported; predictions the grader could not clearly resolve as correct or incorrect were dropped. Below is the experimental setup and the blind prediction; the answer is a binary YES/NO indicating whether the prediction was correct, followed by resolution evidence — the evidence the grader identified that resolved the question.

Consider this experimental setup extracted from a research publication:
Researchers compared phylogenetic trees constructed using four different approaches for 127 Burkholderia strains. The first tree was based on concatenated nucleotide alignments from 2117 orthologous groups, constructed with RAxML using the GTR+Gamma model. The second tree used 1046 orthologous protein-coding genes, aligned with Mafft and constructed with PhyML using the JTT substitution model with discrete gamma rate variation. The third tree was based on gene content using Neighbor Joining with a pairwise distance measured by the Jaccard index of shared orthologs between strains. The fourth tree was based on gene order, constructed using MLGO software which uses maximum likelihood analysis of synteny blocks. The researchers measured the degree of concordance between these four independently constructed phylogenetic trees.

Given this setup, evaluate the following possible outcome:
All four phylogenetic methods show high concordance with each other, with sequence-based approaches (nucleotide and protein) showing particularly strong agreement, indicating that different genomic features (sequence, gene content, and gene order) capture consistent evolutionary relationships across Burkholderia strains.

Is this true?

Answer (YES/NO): NO